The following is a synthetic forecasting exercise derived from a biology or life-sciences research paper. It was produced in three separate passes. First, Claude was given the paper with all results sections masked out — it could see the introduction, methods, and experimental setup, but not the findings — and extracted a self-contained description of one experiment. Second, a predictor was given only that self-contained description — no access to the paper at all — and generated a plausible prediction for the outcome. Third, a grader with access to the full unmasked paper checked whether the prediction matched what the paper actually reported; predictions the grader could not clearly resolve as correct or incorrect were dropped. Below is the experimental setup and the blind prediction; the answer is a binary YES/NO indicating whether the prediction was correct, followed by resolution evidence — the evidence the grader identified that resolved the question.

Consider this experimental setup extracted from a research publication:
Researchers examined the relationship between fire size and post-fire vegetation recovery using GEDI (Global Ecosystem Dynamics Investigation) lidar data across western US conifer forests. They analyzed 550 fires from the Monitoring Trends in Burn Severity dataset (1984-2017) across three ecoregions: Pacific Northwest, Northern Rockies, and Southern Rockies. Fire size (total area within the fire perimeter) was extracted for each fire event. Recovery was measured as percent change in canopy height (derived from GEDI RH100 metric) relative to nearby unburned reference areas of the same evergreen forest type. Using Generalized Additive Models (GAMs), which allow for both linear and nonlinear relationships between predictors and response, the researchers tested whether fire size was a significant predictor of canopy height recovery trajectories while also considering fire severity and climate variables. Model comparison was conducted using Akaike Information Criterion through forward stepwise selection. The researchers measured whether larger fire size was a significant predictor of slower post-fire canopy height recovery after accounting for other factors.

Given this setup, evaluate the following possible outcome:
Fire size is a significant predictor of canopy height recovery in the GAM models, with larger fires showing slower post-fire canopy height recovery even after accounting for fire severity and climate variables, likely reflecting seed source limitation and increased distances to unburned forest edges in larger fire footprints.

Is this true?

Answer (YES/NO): NO